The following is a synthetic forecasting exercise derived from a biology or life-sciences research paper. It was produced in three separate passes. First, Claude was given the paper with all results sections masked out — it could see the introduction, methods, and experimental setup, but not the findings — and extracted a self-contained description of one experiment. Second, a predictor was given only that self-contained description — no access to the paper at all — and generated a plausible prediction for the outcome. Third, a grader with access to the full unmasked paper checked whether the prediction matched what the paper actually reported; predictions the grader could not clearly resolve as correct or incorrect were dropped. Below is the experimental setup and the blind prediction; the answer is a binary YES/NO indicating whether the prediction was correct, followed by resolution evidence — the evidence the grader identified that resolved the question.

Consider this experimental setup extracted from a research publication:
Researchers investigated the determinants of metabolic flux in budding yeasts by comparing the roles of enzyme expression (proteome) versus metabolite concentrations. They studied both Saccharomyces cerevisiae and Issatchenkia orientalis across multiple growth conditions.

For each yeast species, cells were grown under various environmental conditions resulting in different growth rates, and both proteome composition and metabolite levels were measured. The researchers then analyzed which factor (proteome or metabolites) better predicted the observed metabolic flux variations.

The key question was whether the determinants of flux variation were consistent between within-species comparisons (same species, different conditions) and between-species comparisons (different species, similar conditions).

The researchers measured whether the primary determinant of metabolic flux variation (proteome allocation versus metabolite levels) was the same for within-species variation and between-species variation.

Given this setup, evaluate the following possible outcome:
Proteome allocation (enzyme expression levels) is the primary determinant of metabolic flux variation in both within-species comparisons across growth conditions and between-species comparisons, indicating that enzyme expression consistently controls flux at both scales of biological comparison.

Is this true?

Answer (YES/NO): NO